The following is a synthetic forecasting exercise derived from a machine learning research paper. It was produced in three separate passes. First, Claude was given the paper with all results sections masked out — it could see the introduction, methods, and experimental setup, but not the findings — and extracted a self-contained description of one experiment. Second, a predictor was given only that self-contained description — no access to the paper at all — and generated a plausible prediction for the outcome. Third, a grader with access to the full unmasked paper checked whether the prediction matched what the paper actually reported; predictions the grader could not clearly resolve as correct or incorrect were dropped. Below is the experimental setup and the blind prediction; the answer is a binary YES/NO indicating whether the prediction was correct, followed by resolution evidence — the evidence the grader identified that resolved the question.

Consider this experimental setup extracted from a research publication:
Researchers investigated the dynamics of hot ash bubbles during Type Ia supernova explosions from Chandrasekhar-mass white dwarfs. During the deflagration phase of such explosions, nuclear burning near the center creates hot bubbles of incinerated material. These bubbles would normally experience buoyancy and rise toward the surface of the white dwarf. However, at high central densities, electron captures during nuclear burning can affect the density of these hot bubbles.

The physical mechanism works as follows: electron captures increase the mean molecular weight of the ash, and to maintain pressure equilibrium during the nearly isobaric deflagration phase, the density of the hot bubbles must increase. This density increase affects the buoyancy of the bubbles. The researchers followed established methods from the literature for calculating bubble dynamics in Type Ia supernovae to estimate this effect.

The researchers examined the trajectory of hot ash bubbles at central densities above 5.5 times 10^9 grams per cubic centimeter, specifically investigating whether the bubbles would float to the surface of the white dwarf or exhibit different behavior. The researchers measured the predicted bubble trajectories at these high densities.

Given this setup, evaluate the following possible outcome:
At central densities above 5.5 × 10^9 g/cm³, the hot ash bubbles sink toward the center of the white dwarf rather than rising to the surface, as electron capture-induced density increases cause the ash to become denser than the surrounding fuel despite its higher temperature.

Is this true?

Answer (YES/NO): YES